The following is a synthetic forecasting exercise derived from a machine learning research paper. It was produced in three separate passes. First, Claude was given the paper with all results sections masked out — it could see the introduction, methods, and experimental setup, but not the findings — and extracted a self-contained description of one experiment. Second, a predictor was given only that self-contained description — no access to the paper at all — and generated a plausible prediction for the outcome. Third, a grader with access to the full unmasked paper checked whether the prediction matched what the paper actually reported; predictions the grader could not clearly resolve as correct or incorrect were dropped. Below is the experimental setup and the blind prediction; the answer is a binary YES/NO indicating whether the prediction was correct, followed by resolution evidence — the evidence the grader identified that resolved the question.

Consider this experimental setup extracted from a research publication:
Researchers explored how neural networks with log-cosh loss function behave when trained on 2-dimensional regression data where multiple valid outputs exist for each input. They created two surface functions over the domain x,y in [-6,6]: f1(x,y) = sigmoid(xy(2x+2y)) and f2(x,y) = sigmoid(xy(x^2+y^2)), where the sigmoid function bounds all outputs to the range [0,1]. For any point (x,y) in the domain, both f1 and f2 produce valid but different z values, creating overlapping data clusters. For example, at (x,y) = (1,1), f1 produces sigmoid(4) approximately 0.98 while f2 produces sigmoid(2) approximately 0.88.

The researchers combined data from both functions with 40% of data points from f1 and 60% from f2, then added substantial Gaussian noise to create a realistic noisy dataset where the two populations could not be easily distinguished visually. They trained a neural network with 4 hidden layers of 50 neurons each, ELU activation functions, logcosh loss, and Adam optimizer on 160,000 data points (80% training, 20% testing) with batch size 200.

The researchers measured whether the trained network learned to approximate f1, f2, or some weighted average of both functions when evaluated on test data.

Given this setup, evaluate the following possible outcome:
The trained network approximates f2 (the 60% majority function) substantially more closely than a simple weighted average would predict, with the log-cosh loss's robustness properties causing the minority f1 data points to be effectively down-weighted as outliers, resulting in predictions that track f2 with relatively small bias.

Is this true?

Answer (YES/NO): YES